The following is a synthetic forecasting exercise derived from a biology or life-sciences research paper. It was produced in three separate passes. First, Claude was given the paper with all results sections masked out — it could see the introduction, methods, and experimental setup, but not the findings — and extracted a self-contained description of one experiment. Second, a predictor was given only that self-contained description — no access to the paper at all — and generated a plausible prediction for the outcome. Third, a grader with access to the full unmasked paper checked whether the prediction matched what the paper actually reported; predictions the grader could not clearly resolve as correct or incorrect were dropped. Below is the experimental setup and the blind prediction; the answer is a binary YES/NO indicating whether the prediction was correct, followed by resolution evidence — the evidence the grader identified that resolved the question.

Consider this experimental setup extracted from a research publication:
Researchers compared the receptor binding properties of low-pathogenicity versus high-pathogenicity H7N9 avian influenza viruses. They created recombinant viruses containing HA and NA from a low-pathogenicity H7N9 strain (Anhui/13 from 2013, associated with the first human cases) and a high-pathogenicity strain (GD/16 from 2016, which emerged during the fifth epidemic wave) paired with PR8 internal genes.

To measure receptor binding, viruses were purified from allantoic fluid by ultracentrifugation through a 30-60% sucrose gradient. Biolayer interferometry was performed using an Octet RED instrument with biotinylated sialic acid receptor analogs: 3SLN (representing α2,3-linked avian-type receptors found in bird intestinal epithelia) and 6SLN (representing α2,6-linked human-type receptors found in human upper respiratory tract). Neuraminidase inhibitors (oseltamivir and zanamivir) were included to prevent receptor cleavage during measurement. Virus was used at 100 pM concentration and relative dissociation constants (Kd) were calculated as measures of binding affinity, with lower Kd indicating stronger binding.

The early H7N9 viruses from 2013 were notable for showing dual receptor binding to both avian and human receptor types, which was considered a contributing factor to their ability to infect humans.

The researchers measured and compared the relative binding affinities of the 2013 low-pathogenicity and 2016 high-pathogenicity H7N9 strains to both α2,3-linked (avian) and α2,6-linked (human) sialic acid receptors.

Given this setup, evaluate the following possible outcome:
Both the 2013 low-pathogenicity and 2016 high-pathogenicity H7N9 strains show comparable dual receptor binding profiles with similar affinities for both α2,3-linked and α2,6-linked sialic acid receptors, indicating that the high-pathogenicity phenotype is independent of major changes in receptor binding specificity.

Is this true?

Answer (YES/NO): NO